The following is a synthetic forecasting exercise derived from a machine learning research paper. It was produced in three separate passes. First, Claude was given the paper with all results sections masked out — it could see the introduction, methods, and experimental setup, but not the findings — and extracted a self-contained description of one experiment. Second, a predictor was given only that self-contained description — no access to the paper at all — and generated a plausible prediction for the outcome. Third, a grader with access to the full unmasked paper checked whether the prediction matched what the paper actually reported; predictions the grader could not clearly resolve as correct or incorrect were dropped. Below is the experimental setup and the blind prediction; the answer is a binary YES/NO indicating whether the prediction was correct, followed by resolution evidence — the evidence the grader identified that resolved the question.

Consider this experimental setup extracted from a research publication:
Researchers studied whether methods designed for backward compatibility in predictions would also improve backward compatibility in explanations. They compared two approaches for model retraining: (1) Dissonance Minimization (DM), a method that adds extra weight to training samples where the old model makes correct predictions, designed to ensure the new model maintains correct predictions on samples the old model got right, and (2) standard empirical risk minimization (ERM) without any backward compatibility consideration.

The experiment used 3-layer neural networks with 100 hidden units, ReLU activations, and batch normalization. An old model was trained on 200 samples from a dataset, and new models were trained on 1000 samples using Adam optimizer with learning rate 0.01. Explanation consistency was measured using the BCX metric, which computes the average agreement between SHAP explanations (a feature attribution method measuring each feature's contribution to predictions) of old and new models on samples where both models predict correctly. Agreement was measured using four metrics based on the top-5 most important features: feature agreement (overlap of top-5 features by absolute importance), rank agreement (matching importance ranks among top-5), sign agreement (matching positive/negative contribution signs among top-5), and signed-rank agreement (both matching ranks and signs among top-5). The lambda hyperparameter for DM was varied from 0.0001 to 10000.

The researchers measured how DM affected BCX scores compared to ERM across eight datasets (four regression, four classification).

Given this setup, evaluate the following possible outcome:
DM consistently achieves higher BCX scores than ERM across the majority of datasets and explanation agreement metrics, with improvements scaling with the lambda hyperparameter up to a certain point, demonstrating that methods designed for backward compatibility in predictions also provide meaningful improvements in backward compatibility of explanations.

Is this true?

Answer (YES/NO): NO